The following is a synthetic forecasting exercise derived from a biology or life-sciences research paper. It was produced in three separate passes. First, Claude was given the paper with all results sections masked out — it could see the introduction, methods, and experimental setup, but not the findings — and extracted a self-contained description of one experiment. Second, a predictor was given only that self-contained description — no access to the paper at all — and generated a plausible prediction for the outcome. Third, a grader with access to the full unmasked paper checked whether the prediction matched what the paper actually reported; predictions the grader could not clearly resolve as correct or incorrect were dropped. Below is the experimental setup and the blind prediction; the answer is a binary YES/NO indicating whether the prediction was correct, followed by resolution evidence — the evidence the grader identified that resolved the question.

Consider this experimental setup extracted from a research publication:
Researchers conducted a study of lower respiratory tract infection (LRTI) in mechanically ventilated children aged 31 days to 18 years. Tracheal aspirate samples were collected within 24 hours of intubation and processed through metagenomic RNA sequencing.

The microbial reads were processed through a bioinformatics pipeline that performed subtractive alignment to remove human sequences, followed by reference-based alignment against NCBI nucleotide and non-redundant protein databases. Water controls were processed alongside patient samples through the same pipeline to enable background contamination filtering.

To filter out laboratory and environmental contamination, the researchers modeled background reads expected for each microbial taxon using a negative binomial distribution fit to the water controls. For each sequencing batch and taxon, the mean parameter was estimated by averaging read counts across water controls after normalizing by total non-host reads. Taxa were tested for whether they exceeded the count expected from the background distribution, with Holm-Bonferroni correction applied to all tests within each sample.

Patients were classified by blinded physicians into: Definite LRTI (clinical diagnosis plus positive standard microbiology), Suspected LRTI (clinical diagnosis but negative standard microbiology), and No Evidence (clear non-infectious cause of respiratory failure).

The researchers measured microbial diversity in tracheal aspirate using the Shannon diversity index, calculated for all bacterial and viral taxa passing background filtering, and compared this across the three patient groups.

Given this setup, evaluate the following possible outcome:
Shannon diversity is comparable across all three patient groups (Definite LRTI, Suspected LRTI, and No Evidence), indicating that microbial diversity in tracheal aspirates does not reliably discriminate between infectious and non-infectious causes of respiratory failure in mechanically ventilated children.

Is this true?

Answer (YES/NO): NO